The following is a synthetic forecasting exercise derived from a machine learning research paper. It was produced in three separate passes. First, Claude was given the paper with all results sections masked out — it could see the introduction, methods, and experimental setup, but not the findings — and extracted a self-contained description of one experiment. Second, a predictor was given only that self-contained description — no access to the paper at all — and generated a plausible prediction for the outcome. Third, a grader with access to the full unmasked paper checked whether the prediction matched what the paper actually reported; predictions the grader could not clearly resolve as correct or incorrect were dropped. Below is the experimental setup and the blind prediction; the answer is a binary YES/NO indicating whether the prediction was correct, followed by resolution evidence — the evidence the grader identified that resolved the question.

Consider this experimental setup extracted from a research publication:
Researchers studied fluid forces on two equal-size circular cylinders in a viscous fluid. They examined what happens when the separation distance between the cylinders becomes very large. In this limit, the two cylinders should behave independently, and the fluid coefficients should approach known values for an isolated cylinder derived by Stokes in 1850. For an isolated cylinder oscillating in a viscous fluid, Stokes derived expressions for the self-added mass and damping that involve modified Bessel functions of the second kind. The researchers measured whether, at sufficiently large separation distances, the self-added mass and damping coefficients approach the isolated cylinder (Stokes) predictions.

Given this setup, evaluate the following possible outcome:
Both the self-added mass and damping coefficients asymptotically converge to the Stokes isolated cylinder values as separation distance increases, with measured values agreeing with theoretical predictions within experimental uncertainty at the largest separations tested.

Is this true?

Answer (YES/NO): YES